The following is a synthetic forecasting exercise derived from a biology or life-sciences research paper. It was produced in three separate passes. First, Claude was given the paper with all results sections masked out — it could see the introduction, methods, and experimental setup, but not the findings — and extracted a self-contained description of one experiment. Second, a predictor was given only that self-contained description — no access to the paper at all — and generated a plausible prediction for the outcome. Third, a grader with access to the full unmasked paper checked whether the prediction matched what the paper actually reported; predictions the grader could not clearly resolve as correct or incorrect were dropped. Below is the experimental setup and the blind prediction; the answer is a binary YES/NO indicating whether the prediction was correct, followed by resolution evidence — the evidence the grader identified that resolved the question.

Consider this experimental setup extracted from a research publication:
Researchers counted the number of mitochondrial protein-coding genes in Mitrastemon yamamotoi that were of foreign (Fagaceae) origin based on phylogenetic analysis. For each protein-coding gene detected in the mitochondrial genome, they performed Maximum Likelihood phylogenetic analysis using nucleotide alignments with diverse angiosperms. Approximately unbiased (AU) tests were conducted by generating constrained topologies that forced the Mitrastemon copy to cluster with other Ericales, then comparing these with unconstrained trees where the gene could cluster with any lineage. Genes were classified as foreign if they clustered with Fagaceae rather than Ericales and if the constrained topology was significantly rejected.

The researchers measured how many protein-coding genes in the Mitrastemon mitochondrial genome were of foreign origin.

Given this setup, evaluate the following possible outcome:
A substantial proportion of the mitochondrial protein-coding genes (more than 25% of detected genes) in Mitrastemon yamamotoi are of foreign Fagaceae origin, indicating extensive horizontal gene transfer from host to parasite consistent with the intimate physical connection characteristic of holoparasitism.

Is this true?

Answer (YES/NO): NO